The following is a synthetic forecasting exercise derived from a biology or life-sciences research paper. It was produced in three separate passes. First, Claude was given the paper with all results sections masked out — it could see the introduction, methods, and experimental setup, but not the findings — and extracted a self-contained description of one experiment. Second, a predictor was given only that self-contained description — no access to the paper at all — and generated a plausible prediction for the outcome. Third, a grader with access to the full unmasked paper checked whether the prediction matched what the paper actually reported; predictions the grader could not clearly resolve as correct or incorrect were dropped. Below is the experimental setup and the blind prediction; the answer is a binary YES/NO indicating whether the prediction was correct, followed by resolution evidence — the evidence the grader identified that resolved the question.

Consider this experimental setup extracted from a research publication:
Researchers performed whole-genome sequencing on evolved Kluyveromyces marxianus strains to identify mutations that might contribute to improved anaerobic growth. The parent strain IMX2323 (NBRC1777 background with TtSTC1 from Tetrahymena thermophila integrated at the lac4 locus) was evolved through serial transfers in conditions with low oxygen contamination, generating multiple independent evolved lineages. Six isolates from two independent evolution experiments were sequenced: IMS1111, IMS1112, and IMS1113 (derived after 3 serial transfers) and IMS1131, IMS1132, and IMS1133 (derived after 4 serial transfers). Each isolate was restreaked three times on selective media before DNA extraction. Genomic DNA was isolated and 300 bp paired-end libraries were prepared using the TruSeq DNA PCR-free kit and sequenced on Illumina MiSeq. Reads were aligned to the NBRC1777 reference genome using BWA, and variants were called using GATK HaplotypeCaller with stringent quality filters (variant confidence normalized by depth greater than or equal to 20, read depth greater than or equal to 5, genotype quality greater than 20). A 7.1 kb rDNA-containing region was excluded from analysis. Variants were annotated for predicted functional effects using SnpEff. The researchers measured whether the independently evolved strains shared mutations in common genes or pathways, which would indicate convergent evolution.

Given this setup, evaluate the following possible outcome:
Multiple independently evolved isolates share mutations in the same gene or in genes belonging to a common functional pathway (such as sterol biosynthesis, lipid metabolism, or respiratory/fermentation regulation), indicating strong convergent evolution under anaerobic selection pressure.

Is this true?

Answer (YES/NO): NO